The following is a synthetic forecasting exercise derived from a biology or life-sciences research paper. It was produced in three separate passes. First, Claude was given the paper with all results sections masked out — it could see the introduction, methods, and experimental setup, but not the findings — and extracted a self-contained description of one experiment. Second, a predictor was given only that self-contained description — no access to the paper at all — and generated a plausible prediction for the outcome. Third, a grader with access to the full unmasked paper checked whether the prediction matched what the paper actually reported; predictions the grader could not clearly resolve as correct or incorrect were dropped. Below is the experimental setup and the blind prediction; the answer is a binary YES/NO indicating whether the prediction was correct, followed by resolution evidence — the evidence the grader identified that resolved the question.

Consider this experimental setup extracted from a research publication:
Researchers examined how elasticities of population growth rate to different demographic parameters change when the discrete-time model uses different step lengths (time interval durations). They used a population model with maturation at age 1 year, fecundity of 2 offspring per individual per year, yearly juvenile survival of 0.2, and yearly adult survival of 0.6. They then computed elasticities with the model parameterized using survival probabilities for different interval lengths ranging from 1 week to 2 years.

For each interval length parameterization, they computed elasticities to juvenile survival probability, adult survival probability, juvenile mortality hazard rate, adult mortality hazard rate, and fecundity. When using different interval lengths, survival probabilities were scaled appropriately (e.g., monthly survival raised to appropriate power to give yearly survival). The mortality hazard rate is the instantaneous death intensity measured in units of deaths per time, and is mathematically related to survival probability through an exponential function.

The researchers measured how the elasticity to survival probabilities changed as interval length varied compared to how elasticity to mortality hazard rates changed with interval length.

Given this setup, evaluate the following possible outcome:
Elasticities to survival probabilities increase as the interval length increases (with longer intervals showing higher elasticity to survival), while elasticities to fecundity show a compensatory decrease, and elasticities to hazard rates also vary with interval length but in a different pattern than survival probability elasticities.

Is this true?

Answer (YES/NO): NO